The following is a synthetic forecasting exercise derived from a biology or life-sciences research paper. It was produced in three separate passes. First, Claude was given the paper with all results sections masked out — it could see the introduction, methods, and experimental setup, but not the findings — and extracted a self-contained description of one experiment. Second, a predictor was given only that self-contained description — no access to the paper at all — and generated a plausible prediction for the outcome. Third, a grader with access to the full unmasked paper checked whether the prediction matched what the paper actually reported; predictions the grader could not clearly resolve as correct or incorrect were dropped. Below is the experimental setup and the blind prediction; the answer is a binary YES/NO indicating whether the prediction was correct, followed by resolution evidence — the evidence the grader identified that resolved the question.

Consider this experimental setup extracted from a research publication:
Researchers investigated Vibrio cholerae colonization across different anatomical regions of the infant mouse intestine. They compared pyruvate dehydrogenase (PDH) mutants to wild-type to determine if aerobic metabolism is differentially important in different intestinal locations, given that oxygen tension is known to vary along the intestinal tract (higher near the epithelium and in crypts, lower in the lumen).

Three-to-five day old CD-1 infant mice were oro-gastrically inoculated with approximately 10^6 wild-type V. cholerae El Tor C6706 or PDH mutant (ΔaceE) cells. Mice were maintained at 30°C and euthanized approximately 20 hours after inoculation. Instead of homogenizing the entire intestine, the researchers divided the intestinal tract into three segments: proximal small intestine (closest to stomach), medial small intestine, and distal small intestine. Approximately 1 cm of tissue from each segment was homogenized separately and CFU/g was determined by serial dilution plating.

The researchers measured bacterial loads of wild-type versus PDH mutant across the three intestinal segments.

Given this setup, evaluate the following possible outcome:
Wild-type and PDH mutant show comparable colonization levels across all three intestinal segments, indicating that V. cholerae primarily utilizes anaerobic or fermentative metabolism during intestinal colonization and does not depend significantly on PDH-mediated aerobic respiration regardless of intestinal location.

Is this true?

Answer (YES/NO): NO